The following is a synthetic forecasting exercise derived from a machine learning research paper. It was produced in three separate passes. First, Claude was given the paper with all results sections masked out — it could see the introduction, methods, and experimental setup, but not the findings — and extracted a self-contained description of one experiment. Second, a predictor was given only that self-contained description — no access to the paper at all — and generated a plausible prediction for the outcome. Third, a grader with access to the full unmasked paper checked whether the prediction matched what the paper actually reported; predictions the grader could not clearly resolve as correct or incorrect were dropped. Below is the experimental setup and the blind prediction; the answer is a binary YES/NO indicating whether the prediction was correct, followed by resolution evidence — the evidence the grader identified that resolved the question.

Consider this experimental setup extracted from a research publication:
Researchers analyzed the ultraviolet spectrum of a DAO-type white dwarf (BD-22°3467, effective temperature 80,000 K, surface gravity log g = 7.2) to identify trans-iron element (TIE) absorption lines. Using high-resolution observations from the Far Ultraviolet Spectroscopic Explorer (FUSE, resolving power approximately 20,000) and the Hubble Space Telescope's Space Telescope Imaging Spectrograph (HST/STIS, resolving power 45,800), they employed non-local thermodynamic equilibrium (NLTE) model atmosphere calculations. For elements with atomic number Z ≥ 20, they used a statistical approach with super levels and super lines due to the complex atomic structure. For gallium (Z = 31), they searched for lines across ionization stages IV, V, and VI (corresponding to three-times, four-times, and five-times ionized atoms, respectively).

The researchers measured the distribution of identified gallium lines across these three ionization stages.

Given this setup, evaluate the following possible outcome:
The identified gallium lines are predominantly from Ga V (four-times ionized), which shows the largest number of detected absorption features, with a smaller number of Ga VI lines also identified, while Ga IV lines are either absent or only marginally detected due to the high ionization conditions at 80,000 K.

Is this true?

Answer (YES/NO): YES